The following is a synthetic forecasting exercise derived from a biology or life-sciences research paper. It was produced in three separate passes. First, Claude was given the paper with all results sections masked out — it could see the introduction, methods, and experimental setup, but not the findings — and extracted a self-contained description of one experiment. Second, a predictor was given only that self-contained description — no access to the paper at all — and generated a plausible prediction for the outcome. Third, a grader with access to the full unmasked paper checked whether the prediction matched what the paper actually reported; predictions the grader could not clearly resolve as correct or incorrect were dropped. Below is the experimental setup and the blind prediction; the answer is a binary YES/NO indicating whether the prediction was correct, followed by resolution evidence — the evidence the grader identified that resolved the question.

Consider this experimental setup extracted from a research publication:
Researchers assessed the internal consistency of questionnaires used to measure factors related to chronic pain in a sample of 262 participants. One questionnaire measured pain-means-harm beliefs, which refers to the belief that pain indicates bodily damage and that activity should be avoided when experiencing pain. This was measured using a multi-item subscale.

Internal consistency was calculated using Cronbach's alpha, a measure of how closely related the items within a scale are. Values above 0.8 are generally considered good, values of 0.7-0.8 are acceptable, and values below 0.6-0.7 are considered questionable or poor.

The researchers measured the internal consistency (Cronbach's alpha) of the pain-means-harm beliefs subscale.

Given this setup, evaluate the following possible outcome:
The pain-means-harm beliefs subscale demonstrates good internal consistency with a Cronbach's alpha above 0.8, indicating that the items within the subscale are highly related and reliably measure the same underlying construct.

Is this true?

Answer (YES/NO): NO